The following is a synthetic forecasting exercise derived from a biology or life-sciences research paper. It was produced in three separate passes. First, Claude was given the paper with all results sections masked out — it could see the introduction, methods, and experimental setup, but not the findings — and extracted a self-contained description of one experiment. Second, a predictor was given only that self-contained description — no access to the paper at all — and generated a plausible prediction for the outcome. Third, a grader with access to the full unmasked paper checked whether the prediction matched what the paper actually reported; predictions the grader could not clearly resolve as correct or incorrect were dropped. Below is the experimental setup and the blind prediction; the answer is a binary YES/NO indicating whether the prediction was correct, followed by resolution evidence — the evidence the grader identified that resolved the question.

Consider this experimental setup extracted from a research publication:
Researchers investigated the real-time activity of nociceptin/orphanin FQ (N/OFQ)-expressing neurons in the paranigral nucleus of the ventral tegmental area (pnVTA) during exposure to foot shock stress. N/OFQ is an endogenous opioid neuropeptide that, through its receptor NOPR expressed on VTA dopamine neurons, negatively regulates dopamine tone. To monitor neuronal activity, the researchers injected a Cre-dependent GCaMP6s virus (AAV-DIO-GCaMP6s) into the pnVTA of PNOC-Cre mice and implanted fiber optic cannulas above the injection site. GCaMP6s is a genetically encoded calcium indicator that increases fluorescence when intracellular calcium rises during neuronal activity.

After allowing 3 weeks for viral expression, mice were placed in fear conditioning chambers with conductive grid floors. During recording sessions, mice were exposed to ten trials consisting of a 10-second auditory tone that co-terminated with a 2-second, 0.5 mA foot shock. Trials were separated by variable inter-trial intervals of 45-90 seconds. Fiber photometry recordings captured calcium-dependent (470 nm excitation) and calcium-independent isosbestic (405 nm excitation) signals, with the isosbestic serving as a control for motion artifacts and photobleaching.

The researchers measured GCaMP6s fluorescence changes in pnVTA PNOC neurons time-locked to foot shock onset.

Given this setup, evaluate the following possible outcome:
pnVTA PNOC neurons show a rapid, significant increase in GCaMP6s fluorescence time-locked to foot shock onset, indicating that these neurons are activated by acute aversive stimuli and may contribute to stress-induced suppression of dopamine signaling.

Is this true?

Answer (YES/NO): YES